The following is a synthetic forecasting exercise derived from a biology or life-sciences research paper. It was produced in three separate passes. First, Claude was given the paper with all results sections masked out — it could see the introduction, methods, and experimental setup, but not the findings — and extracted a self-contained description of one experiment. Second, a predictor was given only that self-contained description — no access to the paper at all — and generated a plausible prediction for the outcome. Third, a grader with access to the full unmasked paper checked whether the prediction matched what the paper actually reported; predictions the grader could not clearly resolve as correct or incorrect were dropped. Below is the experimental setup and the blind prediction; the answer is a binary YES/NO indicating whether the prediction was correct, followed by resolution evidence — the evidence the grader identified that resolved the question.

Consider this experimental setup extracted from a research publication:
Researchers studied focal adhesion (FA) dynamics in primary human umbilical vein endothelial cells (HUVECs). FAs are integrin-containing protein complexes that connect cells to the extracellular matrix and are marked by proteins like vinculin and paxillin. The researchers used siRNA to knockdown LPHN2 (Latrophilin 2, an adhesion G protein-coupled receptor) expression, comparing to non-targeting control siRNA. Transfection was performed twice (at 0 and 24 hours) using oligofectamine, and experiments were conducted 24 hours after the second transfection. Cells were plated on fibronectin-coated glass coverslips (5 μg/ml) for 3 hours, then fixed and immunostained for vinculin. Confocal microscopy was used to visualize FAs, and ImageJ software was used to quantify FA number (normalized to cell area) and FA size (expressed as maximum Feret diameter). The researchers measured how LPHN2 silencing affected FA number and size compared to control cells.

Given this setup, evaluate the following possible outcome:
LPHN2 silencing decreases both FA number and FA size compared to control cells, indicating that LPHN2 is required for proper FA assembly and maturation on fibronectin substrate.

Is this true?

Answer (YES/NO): NO